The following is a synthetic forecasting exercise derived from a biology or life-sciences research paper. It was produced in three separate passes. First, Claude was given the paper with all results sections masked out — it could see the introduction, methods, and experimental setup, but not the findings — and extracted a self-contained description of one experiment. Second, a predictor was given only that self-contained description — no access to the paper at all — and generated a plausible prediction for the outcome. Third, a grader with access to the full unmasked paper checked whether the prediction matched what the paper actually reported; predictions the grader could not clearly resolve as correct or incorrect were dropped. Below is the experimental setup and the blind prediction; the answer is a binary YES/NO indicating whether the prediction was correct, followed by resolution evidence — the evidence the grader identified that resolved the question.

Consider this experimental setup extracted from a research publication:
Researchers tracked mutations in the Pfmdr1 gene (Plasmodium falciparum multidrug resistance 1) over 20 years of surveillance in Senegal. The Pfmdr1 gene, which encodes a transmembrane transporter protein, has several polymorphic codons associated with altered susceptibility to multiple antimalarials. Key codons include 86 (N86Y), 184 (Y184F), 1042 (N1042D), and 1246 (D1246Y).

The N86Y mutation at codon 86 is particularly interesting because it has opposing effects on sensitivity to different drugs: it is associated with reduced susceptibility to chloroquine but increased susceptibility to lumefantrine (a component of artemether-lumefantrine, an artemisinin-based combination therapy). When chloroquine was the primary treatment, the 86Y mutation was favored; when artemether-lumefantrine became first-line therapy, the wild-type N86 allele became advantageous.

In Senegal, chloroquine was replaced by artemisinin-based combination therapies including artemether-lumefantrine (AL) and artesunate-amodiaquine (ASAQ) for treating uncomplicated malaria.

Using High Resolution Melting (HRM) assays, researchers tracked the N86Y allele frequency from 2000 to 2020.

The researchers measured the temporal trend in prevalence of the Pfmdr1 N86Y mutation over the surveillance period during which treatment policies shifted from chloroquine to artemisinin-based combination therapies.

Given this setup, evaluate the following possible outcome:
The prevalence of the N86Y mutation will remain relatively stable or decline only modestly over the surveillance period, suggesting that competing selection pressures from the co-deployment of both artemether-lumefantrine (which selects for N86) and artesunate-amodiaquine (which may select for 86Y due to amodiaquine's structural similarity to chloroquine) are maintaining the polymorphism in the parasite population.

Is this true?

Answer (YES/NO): NO